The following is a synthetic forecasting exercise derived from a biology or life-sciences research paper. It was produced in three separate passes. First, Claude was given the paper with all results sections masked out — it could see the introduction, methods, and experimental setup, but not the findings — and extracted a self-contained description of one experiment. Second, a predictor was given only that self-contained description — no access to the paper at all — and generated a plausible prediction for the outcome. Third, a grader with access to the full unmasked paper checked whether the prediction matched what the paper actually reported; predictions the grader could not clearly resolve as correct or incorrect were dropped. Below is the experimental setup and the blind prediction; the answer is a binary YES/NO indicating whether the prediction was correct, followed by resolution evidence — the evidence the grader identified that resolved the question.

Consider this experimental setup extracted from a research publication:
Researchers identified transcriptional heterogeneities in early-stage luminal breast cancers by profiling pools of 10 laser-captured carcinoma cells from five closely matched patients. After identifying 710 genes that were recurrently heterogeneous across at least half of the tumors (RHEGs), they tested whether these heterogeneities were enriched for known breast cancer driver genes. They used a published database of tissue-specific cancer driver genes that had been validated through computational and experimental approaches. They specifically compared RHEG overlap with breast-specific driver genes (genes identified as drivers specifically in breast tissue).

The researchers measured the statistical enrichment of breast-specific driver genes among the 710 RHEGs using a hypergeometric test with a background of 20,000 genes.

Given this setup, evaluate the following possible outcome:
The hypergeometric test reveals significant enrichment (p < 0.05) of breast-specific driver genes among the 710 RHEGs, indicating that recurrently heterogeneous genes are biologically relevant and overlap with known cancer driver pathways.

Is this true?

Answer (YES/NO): NO